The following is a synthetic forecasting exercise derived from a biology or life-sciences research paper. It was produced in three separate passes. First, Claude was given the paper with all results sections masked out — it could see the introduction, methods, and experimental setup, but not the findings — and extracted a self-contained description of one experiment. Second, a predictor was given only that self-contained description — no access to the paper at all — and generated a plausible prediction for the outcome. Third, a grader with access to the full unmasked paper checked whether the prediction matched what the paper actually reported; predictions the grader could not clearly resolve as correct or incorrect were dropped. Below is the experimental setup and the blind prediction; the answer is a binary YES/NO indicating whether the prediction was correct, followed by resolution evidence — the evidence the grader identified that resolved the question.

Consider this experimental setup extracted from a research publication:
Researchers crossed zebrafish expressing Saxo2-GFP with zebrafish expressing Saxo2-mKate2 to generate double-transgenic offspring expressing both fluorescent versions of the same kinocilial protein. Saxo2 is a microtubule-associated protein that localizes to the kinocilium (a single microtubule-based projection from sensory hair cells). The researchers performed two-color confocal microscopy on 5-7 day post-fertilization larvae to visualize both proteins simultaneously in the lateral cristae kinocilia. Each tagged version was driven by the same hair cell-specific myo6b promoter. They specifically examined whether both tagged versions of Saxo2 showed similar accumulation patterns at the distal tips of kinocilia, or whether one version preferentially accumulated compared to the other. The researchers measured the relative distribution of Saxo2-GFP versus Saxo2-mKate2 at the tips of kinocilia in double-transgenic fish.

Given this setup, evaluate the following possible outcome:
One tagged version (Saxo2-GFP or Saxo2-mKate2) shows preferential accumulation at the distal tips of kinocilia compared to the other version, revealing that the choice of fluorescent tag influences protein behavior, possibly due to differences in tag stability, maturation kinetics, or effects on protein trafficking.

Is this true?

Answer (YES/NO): YES